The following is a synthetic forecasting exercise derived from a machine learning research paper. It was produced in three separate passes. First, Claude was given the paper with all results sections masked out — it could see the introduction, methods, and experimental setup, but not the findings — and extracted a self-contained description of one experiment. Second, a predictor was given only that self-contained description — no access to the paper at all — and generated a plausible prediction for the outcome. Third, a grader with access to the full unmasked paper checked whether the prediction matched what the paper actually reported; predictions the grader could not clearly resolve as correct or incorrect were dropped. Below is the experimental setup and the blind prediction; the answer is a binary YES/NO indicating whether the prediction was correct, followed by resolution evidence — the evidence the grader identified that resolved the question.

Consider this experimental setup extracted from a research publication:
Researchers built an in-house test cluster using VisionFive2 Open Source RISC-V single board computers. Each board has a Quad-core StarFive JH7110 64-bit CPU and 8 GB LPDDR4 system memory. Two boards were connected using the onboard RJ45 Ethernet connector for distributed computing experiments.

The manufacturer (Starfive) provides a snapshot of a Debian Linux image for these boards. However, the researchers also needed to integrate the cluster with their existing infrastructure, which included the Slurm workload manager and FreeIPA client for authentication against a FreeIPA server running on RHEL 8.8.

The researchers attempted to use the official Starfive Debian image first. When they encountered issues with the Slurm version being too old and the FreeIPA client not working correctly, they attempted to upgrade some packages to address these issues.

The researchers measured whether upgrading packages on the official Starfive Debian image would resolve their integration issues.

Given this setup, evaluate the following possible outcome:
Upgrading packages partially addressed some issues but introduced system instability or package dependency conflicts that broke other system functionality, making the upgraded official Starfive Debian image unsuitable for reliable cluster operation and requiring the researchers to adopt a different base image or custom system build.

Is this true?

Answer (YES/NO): NO